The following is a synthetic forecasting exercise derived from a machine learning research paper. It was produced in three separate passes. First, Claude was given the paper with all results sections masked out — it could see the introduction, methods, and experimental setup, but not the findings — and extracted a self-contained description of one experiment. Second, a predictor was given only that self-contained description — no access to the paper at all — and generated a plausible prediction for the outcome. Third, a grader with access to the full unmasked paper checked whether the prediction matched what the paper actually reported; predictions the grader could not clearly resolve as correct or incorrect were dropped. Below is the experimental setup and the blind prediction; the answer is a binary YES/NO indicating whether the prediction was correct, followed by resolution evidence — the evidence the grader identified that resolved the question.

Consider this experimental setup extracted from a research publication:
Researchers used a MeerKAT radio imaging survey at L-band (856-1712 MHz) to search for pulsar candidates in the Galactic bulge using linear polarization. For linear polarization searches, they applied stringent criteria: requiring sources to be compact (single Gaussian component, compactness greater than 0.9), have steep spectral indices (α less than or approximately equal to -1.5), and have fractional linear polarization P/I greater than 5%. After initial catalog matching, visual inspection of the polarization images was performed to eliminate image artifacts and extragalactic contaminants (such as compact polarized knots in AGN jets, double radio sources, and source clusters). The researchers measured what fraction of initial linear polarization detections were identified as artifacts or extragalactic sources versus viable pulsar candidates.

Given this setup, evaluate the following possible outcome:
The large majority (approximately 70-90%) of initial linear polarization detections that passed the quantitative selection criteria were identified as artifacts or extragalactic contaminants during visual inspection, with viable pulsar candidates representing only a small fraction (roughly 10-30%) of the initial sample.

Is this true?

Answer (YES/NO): YES